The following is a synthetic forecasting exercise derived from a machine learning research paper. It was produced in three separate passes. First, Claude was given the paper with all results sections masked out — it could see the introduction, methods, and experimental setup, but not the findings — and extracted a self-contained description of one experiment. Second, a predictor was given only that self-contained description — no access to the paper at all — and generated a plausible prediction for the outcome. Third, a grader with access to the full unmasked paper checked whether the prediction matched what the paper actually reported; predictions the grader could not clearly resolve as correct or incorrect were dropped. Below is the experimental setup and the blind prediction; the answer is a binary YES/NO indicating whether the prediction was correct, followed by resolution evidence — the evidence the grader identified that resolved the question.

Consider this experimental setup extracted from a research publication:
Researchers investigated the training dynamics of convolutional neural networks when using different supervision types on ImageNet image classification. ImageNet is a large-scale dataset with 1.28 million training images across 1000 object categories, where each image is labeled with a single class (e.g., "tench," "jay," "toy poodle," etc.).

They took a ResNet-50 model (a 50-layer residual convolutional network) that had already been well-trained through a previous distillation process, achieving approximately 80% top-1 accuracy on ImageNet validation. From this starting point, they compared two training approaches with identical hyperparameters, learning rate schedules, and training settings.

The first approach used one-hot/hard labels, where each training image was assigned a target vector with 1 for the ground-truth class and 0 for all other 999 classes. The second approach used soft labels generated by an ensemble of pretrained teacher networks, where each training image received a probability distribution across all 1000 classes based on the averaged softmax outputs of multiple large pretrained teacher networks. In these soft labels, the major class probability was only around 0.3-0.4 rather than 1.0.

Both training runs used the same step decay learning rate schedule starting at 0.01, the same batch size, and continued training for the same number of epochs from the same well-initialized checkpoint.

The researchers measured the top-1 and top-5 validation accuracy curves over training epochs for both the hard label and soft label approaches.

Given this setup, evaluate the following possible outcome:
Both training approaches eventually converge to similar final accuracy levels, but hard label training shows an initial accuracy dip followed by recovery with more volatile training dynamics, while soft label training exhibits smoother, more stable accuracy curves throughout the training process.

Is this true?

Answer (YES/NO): NO